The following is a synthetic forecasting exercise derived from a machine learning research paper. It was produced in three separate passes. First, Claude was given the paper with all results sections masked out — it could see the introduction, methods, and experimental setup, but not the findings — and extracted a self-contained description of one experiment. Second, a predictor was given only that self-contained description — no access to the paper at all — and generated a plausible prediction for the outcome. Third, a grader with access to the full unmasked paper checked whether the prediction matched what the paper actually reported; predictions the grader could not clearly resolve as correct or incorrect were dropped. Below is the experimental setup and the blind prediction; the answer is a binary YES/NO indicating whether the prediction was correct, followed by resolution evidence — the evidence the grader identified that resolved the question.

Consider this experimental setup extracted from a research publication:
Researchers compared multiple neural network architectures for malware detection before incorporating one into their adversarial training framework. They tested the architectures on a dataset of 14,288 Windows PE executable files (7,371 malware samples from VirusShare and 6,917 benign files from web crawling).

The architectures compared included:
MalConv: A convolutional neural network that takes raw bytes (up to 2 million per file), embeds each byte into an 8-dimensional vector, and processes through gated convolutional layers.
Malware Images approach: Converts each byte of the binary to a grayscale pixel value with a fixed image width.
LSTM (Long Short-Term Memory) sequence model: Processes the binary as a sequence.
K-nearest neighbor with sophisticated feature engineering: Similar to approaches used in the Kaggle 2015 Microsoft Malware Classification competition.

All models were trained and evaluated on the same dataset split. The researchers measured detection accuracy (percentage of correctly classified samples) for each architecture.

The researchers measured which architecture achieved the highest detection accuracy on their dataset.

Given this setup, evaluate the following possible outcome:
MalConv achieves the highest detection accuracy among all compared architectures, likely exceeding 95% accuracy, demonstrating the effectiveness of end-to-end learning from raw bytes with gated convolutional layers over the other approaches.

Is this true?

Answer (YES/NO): NO